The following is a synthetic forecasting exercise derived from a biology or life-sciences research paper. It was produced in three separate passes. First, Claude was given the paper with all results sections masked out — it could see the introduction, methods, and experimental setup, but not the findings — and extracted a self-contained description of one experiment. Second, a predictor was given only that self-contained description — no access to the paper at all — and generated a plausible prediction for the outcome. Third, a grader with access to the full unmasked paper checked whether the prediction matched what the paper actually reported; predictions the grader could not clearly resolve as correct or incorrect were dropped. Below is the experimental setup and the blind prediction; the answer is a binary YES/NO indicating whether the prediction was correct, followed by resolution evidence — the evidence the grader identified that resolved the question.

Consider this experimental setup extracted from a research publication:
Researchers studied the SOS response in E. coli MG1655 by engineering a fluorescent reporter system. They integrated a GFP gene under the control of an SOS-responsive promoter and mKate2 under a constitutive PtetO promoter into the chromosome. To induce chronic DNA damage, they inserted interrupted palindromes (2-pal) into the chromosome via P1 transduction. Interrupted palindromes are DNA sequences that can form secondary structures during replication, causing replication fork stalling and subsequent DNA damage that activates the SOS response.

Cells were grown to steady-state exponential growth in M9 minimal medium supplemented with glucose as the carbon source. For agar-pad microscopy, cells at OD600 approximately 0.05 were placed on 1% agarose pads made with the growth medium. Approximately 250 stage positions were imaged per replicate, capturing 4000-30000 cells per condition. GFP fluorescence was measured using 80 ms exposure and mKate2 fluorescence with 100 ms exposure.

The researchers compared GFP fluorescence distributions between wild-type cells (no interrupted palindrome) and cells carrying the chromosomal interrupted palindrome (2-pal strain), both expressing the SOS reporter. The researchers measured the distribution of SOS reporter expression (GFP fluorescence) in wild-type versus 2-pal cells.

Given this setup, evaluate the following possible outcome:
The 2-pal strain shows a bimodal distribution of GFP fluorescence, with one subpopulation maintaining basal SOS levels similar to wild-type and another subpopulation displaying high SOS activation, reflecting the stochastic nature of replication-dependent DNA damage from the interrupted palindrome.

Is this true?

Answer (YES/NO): NO